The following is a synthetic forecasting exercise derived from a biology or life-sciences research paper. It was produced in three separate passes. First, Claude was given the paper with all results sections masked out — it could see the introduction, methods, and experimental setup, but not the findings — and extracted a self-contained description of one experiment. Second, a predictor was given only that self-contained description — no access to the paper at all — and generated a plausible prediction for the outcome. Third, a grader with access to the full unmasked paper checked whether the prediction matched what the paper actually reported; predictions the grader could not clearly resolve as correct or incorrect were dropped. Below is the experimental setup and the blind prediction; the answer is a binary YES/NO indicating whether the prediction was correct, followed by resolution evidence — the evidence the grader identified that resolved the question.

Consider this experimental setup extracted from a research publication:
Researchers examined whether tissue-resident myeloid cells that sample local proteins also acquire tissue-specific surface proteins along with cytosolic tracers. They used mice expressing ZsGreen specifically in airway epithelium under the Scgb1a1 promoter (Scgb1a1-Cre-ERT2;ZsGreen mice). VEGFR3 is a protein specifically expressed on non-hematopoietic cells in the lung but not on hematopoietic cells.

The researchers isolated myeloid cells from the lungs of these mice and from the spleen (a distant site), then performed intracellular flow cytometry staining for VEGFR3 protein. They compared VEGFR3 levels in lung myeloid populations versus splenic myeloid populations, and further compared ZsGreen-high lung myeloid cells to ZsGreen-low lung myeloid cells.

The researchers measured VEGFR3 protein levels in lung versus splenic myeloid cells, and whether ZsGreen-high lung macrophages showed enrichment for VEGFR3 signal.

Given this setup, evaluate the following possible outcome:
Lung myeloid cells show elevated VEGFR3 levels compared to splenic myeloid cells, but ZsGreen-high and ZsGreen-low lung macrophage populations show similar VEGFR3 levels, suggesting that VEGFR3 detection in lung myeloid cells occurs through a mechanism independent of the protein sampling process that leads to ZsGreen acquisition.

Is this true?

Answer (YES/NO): NO